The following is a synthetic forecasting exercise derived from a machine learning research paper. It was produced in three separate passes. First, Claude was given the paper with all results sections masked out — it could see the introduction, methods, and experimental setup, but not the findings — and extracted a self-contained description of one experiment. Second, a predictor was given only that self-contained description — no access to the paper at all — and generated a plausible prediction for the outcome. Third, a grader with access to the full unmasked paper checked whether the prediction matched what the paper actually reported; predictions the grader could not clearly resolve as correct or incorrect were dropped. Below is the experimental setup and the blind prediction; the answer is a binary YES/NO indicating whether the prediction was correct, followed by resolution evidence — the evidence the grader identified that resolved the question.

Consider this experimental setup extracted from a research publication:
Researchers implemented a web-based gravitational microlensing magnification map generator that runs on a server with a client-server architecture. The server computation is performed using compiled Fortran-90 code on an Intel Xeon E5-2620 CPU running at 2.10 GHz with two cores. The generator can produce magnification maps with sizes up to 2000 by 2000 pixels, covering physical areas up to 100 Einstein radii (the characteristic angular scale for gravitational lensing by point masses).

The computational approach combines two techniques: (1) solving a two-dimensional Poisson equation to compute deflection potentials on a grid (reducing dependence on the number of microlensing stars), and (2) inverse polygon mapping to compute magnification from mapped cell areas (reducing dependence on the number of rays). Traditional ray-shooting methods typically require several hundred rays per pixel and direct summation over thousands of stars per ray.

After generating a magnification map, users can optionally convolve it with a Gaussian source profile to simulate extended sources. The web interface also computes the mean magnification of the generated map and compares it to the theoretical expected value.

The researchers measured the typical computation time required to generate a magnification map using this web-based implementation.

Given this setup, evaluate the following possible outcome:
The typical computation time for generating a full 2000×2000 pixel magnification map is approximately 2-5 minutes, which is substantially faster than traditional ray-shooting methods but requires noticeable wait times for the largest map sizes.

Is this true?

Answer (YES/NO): NO